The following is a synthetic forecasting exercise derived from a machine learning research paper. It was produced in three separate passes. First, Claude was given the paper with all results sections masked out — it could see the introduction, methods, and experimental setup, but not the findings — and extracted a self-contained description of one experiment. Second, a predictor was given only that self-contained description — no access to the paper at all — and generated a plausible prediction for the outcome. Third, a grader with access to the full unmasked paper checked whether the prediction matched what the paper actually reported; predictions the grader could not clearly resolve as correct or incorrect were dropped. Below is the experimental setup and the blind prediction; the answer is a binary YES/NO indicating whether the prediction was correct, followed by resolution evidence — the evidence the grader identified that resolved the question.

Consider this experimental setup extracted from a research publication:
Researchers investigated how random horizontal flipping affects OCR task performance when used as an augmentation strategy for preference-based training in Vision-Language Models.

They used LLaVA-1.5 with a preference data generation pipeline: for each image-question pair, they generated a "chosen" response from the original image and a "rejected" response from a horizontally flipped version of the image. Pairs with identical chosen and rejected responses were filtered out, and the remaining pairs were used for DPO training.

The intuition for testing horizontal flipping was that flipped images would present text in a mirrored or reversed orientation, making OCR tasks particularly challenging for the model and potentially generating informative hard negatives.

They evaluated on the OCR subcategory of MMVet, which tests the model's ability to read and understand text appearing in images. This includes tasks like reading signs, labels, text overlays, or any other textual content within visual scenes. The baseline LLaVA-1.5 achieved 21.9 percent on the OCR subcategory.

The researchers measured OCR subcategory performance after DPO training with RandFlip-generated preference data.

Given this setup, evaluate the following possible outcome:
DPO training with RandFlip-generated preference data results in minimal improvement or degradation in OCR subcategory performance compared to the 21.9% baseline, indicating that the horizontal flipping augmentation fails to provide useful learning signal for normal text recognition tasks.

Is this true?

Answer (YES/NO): NO